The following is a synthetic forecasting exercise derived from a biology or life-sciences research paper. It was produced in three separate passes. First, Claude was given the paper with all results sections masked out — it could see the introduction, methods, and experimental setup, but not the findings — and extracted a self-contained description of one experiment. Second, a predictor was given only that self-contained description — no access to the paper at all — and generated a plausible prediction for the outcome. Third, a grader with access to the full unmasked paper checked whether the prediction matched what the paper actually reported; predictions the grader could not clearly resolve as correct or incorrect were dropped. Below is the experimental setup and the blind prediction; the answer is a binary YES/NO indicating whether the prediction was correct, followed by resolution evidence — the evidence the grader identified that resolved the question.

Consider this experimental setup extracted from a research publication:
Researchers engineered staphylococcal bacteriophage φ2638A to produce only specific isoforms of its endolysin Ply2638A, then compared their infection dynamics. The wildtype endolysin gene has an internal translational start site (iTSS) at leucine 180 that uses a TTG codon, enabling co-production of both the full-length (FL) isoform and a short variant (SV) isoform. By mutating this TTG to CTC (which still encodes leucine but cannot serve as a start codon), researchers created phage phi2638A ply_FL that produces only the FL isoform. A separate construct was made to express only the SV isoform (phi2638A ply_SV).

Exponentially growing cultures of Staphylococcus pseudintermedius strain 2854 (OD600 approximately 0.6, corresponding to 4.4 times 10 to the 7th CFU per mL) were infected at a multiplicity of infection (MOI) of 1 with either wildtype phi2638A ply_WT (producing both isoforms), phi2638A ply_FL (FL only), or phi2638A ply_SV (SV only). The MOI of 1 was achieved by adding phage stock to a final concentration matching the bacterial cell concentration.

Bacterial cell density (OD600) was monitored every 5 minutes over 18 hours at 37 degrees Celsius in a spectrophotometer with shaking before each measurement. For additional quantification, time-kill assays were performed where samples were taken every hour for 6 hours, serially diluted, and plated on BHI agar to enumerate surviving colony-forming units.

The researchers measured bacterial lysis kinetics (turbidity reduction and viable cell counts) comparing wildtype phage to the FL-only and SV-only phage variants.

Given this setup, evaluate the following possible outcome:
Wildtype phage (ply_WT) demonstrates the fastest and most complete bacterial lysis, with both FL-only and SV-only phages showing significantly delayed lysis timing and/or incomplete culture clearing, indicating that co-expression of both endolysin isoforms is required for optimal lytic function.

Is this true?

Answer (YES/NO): YES